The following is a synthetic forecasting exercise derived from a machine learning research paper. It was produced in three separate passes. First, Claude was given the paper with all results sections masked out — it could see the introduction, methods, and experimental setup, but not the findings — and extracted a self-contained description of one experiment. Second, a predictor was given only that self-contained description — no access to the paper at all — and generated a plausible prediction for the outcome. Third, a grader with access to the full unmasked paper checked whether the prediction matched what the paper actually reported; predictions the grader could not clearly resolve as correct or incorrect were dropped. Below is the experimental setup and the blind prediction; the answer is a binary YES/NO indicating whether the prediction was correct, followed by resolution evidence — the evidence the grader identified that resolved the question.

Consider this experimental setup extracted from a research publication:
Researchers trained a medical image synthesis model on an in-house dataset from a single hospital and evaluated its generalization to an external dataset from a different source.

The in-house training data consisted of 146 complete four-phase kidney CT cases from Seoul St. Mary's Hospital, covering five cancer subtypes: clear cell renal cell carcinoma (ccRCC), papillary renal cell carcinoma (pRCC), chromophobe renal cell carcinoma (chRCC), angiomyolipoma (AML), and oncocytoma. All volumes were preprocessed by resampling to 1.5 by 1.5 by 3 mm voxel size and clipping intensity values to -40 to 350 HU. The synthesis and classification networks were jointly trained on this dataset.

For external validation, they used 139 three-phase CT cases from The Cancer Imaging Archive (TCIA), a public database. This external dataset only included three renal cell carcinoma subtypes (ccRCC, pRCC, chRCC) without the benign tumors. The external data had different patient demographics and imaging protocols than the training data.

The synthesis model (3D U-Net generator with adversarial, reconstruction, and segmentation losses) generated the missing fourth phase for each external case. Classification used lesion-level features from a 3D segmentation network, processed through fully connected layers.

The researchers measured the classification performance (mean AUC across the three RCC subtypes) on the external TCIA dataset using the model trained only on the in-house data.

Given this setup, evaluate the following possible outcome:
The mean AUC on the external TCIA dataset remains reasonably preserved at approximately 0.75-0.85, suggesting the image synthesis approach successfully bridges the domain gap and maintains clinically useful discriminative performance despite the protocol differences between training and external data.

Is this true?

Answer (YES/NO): NO